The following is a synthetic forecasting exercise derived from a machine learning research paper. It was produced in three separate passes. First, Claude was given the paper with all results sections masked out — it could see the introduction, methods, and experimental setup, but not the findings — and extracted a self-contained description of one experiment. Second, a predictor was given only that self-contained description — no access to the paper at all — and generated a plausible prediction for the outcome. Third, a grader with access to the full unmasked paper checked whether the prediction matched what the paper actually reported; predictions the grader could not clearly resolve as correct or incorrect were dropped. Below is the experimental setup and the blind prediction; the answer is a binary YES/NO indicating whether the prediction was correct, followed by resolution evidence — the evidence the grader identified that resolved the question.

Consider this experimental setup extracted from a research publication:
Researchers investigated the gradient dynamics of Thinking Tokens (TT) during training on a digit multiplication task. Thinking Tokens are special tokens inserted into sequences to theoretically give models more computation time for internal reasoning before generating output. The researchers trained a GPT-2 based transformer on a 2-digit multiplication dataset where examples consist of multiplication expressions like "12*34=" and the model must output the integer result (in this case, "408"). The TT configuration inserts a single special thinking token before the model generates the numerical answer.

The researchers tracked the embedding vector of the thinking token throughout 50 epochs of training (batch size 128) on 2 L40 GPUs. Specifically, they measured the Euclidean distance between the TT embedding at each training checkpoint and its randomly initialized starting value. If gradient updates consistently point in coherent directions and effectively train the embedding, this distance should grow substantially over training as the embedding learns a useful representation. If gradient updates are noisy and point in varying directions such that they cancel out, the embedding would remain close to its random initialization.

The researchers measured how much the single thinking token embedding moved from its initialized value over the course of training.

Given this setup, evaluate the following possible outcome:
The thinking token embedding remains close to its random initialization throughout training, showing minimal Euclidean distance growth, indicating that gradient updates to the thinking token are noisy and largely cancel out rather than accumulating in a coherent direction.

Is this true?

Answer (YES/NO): YES